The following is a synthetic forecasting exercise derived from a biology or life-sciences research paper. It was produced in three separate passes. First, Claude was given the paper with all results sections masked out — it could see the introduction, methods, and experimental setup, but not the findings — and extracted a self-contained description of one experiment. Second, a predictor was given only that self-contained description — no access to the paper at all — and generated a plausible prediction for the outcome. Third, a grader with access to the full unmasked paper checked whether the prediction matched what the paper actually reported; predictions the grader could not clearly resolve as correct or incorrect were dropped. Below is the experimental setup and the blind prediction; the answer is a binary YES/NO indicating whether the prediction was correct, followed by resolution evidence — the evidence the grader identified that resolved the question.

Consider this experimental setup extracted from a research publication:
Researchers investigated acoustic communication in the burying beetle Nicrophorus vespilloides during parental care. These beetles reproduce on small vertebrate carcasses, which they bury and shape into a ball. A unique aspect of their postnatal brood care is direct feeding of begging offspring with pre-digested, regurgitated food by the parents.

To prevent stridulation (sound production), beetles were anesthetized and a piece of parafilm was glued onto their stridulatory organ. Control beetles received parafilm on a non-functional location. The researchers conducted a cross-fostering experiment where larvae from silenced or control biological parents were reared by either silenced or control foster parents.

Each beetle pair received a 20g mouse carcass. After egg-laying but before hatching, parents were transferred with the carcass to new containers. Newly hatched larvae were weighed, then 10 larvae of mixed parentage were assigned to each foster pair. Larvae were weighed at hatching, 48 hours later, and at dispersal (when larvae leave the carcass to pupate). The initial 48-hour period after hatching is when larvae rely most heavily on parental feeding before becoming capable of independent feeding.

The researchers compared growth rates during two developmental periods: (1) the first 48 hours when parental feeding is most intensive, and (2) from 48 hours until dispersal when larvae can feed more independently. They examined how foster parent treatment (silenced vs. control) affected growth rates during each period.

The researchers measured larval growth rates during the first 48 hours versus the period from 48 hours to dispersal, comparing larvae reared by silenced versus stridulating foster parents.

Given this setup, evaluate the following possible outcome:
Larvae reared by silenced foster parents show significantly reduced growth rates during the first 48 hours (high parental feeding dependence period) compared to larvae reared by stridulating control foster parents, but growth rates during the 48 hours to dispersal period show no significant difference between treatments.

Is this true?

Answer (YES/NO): NO